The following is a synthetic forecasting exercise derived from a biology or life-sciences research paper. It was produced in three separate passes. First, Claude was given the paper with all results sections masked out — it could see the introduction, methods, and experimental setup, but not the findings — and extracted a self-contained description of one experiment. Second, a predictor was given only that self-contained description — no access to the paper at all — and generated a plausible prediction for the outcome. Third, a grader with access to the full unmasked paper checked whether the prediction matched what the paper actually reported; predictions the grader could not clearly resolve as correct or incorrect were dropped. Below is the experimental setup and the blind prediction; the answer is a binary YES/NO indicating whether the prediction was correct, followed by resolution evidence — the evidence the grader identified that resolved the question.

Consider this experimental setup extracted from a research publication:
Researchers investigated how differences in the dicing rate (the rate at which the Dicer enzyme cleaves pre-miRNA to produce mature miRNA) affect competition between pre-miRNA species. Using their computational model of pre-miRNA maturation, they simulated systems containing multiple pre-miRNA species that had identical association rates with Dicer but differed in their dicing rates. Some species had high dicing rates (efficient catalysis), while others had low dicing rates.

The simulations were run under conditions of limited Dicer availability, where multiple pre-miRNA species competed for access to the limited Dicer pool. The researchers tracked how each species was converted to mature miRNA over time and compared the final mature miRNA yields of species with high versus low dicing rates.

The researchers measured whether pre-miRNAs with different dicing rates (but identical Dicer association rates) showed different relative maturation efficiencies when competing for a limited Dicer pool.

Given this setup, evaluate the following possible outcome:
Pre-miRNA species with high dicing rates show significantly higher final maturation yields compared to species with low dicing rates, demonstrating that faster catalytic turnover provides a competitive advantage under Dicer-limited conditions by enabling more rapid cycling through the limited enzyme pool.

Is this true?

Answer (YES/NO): NO